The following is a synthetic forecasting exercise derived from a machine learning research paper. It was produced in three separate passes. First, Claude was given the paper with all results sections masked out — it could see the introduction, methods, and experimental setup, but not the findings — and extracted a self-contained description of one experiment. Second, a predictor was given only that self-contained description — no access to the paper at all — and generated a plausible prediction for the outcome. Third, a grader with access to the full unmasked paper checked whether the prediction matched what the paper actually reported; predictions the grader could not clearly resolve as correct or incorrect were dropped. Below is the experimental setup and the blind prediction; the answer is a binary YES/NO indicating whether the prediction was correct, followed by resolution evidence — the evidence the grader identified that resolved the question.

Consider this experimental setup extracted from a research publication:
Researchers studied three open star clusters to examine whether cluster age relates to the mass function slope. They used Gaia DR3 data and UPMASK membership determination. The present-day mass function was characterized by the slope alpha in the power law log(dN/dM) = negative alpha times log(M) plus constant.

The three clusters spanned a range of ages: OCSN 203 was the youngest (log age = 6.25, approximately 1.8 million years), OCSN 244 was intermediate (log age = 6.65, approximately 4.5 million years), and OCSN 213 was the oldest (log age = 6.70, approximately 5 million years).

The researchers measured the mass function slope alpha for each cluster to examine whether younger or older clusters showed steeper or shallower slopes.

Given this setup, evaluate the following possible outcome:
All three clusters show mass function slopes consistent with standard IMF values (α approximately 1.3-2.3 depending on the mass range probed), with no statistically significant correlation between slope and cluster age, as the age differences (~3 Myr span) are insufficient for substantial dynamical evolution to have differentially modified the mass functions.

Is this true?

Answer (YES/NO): NO